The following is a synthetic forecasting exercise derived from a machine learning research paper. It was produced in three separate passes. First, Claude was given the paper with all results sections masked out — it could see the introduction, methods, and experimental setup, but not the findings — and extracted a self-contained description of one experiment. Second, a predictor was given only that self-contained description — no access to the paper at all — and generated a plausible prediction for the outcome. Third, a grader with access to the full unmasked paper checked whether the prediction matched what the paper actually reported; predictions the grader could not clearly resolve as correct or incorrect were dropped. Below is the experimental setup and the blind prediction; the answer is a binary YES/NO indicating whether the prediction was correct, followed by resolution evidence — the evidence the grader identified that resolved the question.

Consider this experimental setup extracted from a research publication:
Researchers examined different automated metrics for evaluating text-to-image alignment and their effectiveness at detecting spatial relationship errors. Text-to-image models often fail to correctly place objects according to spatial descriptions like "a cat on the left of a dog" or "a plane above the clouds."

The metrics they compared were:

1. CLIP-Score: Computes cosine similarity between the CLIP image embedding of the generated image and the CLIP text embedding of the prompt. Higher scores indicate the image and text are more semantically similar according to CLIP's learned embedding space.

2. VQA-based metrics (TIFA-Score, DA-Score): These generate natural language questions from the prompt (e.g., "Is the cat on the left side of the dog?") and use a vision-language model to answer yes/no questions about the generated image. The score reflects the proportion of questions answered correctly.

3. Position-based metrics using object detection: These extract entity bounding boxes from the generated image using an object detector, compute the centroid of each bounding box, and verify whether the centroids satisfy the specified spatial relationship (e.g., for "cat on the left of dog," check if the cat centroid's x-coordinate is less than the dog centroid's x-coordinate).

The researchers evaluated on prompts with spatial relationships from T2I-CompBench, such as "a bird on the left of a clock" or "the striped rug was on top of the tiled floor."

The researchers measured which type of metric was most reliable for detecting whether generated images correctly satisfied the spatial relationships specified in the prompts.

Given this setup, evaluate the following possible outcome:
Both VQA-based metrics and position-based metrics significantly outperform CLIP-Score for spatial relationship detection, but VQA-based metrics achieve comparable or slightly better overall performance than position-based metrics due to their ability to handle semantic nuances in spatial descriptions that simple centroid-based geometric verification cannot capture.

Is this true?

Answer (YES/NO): NO